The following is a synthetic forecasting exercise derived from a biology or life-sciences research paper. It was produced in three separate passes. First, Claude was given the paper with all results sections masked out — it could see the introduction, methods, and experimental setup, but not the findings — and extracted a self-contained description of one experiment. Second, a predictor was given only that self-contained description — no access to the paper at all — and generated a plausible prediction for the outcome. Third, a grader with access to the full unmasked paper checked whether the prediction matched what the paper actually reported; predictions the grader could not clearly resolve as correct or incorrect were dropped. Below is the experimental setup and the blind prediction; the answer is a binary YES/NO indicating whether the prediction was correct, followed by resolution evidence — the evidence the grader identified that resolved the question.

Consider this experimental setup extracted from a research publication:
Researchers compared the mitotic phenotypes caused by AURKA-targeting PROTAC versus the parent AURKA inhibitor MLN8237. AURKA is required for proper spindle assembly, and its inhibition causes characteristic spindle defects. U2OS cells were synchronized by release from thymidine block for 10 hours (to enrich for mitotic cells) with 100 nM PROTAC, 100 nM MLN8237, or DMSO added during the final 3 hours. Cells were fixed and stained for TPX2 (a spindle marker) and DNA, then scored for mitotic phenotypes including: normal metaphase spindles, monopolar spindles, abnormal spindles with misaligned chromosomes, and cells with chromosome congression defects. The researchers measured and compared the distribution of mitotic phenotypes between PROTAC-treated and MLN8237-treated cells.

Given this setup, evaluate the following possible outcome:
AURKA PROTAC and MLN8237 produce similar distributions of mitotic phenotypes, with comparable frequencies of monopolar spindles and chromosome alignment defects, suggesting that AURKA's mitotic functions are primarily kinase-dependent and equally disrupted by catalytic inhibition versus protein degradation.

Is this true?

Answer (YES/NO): NO